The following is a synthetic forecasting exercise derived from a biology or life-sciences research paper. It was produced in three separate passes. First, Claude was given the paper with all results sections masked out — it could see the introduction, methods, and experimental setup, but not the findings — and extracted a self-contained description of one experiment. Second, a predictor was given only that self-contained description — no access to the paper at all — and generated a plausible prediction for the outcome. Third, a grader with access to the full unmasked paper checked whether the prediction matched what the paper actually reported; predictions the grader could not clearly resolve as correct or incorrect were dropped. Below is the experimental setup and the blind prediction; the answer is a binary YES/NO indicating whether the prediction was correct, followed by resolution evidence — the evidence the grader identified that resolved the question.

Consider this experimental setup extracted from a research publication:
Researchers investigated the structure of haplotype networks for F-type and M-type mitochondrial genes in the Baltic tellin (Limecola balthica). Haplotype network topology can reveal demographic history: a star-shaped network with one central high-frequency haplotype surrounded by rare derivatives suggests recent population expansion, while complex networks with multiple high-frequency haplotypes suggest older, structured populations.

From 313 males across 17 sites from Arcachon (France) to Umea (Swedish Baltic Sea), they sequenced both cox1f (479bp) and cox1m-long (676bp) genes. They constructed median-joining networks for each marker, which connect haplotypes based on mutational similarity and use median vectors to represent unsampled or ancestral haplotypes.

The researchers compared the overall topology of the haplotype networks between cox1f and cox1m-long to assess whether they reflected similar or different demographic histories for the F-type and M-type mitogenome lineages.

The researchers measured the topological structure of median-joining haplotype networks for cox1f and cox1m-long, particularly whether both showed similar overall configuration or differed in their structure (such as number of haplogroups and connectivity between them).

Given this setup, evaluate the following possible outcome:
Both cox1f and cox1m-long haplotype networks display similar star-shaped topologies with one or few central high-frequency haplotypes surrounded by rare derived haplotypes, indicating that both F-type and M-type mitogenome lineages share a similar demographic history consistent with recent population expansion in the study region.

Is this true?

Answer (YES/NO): NO